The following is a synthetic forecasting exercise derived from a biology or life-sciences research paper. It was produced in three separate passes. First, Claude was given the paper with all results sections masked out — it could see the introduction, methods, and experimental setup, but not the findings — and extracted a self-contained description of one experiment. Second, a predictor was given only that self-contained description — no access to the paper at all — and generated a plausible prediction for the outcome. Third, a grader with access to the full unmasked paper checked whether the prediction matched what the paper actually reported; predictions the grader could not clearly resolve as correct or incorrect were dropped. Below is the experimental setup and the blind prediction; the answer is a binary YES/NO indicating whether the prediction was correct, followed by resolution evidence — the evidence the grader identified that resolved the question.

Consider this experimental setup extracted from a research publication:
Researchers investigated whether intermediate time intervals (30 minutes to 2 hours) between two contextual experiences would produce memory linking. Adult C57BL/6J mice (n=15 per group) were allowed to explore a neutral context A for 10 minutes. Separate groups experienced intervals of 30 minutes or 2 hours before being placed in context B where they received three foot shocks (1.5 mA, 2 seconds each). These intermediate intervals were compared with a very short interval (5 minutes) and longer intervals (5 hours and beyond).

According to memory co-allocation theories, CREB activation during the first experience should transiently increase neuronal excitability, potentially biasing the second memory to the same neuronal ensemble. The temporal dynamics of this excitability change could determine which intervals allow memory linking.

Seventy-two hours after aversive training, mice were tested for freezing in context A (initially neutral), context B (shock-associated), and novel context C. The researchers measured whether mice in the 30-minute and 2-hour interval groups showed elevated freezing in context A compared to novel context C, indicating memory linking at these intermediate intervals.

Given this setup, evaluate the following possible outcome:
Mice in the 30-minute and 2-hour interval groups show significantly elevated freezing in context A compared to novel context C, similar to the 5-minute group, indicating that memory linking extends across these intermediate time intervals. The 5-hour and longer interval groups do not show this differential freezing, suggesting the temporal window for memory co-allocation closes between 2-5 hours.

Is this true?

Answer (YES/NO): NO